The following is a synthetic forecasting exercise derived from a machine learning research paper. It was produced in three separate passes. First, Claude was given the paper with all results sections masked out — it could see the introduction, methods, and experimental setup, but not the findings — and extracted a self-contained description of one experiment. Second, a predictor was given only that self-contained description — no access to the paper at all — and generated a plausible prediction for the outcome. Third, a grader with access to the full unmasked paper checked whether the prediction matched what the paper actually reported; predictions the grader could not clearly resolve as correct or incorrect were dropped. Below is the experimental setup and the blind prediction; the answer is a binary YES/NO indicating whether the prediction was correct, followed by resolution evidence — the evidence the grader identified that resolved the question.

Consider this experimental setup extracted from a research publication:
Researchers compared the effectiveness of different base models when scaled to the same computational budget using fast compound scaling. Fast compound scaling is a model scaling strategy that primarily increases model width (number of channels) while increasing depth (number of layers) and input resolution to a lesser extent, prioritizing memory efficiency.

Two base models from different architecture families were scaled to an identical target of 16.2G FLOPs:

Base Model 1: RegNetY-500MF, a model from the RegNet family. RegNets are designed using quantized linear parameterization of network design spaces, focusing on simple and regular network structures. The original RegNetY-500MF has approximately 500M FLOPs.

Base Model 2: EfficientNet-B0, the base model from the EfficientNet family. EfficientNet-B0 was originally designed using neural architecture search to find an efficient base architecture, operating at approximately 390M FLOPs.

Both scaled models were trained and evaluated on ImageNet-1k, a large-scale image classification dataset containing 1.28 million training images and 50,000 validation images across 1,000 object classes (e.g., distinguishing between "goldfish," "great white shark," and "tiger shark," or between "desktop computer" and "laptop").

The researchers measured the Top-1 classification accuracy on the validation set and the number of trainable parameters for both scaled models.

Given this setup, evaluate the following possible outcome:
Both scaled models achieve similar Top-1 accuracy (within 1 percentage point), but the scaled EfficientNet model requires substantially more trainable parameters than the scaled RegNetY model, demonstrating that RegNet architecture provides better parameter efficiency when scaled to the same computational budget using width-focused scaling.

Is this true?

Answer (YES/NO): NO